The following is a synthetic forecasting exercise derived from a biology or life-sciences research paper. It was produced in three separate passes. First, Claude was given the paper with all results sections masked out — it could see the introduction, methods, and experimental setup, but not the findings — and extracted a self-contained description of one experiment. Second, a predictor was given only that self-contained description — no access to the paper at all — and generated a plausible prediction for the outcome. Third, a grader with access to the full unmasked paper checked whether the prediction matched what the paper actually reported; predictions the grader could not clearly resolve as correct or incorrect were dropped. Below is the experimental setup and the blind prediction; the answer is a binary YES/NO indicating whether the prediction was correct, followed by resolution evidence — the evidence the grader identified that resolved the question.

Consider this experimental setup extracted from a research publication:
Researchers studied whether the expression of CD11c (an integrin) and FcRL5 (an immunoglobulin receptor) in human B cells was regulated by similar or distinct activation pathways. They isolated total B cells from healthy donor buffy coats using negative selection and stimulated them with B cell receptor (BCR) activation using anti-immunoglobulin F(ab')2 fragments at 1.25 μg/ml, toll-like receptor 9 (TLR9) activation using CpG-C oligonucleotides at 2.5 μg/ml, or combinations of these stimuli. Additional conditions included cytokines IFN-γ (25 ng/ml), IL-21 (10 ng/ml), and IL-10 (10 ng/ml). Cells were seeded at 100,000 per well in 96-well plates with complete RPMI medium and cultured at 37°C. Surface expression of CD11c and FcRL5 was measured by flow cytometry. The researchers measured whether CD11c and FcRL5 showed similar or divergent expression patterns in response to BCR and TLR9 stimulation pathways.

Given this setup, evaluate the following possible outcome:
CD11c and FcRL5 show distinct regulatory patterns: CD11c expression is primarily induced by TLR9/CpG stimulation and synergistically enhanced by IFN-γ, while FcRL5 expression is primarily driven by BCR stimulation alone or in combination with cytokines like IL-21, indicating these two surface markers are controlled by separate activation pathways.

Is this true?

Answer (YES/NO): NO